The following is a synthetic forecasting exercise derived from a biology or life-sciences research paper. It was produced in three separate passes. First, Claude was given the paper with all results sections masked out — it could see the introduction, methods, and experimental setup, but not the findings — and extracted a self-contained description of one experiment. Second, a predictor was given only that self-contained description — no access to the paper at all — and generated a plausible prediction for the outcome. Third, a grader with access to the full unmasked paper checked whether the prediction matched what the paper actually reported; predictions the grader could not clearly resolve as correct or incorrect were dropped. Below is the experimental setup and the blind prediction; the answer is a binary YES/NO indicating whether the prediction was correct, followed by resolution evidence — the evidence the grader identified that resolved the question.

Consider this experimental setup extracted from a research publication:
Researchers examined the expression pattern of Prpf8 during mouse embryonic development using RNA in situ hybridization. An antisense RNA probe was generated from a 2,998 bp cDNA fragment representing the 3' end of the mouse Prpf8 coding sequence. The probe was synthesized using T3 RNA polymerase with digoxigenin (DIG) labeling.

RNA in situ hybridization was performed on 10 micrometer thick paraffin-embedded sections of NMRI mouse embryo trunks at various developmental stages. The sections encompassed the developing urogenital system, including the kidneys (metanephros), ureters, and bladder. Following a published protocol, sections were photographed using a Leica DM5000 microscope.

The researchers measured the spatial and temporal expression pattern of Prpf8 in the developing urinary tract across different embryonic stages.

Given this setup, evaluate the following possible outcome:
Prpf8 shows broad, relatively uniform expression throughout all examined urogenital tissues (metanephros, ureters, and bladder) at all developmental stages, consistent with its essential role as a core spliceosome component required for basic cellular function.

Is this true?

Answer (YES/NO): NO